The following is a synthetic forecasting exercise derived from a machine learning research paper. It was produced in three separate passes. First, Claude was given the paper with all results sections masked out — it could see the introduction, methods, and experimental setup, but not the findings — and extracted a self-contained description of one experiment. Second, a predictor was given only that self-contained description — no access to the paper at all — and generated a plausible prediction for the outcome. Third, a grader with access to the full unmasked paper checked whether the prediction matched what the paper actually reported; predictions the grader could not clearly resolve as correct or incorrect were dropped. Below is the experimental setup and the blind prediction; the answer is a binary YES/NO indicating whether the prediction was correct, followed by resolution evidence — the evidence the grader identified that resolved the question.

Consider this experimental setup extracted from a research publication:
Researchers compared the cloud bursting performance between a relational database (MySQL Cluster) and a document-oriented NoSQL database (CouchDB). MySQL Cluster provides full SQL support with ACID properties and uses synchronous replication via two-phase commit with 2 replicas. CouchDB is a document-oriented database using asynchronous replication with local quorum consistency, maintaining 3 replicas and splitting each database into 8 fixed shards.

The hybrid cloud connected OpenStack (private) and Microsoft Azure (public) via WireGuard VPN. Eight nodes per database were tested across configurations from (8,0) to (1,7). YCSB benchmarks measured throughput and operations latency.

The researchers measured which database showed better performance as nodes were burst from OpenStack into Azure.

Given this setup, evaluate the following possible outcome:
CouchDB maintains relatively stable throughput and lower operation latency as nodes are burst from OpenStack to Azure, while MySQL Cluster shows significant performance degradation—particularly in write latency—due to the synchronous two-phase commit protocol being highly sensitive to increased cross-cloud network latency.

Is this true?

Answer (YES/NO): NO